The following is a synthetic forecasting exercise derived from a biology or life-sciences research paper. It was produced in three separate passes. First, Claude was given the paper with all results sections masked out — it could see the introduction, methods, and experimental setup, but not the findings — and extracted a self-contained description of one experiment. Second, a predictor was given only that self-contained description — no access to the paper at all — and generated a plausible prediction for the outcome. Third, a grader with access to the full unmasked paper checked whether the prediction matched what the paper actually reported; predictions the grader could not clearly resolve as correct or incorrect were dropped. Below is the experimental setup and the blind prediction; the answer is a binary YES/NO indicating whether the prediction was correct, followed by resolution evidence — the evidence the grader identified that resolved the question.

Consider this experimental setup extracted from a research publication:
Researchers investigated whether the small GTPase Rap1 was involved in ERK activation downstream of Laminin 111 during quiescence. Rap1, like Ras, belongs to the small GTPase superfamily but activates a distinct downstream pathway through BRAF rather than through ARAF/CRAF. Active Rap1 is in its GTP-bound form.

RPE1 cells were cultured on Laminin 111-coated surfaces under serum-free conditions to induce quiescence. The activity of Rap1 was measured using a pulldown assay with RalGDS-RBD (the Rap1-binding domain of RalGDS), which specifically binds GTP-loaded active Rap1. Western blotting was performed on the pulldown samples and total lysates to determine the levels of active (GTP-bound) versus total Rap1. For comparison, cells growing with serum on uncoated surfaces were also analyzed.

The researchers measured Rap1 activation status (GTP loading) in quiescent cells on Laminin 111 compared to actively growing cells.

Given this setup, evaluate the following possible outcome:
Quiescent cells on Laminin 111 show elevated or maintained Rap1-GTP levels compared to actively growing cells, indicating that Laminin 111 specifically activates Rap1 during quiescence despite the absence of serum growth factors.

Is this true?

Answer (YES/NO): YES